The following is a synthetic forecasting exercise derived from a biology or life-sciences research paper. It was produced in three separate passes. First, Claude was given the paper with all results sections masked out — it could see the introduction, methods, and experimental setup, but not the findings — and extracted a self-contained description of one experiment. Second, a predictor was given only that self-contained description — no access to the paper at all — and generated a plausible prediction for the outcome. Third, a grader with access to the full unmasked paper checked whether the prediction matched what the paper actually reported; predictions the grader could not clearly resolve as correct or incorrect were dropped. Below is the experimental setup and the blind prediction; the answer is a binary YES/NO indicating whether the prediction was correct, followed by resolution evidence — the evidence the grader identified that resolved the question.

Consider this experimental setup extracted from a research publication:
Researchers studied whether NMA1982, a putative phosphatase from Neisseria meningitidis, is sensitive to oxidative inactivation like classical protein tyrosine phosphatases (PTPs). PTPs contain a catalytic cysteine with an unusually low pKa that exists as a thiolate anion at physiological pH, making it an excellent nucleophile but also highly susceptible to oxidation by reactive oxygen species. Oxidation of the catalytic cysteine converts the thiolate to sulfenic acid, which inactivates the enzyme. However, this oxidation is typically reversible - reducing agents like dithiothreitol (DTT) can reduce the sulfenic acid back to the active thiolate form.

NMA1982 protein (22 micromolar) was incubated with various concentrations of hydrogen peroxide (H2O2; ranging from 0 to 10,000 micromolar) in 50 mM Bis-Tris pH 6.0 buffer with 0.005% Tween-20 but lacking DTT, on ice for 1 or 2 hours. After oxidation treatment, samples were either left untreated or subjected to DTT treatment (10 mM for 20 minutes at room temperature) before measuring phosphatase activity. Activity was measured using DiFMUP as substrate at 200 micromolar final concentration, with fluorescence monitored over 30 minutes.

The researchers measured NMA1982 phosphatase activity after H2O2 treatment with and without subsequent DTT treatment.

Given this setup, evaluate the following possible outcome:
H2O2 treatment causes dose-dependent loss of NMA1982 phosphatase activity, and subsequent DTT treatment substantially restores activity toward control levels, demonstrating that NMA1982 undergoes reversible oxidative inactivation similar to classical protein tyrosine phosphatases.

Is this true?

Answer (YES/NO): NO